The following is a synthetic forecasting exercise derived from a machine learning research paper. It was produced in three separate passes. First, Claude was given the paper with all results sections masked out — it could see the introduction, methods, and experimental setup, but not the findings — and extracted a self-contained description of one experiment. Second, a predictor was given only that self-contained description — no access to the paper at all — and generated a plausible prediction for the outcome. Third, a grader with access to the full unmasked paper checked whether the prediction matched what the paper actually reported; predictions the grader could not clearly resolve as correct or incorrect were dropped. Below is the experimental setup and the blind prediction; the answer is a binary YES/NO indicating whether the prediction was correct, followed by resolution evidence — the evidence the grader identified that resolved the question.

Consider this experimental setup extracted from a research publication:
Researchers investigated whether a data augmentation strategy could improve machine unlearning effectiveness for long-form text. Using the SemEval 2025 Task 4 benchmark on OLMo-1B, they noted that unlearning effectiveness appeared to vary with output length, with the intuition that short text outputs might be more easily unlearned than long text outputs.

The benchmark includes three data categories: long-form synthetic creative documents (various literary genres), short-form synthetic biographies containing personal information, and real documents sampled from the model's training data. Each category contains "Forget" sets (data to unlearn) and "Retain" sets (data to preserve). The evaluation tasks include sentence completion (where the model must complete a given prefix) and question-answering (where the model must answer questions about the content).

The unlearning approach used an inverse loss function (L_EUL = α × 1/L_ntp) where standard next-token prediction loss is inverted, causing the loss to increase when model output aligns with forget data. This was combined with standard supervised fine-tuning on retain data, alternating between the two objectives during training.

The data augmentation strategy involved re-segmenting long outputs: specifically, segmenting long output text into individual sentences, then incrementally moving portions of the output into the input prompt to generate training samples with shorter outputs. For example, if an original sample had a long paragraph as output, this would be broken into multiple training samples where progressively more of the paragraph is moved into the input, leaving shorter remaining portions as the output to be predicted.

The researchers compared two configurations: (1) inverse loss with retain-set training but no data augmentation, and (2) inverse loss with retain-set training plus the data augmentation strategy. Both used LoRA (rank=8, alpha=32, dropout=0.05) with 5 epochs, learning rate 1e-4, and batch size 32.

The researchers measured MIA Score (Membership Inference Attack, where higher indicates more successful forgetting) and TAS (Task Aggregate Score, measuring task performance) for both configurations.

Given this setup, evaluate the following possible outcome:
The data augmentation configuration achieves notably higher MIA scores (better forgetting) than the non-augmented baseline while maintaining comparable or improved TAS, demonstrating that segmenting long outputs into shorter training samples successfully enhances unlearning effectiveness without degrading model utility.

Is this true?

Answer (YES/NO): YES